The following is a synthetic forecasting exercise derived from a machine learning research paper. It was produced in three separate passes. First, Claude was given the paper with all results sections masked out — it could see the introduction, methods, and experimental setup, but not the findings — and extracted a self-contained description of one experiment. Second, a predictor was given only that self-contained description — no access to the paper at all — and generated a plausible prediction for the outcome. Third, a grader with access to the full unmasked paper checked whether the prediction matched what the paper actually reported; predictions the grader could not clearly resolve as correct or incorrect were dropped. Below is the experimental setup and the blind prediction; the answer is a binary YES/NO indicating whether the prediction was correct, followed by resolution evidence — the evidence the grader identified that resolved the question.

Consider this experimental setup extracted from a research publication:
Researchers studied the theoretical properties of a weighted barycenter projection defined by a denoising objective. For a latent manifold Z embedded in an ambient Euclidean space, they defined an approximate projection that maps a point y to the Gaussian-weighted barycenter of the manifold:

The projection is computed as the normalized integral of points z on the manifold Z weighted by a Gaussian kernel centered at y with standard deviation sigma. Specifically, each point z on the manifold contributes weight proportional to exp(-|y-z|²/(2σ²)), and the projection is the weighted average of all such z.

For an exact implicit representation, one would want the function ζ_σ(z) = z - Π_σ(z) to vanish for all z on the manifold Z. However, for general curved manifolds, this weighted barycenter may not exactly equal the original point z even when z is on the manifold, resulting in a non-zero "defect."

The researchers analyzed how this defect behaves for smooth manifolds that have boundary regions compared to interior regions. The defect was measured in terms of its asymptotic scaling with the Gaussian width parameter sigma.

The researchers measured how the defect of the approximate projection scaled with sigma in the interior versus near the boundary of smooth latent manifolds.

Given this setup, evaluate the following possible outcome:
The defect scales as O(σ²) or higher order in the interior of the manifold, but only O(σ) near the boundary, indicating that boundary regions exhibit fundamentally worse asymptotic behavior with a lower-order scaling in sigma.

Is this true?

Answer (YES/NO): YES